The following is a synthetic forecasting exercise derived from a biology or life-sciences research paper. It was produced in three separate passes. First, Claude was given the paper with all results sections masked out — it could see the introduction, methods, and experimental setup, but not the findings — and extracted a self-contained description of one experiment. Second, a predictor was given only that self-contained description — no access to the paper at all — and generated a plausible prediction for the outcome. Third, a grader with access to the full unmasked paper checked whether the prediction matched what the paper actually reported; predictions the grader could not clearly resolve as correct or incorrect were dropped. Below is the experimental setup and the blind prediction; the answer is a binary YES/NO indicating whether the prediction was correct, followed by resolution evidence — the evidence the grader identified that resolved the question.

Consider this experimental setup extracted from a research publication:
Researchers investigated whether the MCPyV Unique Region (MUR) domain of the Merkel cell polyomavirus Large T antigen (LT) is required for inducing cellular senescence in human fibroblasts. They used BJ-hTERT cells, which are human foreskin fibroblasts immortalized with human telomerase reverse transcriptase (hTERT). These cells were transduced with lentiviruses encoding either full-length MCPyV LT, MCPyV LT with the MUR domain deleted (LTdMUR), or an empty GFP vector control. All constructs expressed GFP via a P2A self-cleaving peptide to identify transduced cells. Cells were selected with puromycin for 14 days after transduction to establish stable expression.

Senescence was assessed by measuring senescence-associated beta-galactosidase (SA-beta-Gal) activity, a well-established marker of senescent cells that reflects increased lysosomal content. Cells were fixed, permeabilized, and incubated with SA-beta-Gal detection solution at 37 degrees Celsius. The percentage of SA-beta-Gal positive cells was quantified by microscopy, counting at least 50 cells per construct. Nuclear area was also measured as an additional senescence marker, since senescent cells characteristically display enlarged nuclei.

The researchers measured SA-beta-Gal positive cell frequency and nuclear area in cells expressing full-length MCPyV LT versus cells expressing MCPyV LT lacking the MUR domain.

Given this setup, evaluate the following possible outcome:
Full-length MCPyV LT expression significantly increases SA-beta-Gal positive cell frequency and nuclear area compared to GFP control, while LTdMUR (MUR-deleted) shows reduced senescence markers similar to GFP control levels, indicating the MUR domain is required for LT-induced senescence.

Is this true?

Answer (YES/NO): YES